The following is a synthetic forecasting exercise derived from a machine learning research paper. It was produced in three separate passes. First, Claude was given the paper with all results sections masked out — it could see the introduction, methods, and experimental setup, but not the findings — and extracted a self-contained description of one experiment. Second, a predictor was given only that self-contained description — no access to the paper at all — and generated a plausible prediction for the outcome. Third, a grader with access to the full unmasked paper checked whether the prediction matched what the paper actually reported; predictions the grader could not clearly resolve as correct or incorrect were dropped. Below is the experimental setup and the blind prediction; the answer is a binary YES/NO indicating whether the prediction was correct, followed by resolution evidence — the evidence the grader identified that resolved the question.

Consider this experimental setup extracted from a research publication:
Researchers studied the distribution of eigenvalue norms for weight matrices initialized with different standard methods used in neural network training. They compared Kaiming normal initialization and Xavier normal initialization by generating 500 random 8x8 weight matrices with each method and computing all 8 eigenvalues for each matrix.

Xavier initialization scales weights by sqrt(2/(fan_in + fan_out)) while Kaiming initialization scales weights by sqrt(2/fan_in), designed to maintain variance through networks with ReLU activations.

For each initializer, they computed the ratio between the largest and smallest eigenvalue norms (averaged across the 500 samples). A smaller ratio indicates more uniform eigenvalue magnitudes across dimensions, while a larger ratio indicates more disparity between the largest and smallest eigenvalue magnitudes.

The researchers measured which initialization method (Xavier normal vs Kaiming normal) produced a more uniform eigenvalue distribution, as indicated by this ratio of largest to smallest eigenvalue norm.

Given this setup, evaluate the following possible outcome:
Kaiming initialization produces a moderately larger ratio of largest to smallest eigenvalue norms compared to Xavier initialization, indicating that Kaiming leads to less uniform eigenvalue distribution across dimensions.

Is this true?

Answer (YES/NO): NO